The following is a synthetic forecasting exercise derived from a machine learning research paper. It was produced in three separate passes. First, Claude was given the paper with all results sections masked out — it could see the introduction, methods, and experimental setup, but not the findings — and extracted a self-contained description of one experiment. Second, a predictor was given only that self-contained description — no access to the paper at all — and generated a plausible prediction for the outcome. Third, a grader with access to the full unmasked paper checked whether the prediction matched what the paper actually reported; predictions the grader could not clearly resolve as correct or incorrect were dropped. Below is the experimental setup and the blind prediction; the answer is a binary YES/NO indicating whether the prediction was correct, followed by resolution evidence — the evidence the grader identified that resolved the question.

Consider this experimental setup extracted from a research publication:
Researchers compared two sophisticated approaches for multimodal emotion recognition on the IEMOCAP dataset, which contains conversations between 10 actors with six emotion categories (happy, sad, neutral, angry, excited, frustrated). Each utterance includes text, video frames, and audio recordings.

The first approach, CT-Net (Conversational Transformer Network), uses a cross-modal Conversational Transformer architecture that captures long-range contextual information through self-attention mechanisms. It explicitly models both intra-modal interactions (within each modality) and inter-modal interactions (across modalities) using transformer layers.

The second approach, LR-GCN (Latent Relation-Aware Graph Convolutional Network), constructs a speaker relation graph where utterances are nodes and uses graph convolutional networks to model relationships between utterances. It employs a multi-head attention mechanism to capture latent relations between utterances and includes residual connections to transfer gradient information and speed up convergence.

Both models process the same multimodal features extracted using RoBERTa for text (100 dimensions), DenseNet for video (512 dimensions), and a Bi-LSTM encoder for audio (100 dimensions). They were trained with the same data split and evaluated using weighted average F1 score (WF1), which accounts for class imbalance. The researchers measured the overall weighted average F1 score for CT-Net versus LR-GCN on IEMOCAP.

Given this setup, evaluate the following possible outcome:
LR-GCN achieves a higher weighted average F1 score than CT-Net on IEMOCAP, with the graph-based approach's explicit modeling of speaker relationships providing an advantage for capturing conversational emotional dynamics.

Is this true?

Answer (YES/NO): YES